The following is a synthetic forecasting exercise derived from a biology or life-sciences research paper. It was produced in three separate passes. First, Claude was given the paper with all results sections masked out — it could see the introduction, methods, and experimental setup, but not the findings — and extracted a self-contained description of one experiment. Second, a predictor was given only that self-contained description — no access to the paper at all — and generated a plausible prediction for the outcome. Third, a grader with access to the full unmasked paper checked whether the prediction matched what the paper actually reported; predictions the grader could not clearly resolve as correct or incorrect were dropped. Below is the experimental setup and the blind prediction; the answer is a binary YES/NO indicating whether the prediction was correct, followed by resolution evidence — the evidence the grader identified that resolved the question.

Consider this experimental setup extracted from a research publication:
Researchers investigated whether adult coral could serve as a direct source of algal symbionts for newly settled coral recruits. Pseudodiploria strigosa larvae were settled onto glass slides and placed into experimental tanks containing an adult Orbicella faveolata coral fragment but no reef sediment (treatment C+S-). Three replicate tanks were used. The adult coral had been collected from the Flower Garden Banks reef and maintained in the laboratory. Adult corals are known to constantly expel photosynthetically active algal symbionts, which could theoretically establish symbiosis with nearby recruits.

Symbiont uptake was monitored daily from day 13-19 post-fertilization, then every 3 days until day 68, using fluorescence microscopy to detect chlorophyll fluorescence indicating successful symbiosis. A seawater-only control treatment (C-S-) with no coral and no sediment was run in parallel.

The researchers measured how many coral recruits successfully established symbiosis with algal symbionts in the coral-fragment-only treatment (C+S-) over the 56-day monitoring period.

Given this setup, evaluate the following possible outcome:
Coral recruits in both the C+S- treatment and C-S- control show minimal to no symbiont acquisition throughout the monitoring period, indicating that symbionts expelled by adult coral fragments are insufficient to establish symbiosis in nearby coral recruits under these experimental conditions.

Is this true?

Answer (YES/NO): YES